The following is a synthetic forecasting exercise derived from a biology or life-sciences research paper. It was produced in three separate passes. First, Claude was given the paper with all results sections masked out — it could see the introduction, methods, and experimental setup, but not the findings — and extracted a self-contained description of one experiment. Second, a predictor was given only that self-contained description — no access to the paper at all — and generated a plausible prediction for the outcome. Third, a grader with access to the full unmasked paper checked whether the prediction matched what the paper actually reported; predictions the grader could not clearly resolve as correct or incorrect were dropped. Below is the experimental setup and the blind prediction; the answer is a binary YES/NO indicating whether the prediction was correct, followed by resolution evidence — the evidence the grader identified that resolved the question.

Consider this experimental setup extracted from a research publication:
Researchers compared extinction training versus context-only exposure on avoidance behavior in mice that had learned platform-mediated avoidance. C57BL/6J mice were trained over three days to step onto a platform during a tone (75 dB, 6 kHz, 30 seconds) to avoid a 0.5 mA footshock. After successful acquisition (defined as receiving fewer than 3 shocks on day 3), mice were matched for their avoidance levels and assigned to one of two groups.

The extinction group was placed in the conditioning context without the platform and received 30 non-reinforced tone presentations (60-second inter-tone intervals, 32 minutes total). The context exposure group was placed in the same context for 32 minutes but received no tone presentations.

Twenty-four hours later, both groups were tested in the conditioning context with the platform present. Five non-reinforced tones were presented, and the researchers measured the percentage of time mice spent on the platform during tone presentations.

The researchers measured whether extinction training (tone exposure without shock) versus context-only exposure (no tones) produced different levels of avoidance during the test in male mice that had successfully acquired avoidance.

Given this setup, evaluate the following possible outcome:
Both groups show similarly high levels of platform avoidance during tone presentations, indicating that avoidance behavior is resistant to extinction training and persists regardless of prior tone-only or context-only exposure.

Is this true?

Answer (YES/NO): NO